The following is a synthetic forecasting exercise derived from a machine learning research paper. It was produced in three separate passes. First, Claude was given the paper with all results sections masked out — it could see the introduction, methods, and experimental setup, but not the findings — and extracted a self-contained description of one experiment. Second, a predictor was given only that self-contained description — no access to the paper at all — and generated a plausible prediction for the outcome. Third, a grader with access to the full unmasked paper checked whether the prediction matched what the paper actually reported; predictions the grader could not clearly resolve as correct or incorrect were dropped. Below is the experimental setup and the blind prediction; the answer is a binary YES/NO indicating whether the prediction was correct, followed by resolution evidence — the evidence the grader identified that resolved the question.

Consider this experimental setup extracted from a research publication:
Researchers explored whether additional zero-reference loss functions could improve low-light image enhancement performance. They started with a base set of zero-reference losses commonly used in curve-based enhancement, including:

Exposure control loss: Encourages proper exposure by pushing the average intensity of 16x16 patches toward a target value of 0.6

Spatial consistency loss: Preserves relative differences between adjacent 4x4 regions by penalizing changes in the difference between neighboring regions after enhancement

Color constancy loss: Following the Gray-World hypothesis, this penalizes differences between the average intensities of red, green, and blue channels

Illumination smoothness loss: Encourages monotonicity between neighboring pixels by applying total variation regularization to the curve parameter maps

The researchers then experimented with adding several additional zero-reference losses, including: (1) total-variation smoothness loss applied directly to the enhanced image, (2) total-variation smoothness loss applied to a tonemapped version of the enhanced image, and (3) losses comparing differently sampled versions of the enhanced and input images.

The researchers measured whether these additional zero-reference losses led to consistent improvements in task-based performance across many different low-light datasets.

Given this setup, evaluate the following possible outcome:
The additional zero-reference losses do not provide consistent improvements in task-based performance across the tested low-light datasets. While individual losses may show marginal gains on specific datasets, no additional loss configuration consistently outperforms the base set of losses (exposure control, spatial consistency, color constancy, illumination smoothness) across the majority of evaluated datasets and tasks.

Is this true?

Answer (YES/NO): YES